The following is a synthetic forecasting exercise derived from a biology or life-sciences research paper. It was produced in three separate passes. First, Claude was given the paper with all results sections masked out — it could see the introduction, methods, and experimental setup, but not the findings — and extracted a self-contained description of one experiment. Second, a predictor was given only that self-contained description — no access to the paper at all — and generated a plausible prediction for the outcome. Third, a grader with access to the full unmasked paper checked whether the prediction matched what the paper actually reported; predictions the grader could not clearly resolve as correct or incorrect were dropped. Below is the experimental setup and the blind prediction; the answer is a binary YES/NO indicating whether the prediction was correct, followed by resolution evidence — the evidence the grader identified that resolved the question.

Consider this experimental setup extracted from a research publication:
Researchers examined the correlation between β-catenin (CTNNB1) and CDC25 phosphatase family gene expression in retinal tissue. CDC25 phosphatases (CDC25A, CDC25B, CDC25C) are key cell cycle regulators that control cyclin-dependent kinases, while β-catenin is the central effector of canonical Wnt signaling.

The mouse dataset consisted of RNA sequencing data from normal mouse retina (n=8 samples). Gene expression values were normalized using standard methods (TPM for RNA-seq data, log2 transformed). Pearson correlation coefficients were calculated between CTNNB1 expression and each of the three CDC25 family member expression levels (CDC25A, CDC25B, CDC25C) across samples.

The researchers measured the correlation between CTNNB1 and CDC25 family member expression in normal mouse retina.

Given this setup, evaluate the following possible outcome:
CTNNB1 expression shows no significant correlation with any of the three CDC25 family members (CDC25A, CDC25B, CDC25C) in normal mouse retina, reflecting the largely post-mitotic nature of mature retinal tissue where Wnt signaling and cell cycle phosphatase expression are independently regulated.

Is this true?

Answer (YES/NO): NO